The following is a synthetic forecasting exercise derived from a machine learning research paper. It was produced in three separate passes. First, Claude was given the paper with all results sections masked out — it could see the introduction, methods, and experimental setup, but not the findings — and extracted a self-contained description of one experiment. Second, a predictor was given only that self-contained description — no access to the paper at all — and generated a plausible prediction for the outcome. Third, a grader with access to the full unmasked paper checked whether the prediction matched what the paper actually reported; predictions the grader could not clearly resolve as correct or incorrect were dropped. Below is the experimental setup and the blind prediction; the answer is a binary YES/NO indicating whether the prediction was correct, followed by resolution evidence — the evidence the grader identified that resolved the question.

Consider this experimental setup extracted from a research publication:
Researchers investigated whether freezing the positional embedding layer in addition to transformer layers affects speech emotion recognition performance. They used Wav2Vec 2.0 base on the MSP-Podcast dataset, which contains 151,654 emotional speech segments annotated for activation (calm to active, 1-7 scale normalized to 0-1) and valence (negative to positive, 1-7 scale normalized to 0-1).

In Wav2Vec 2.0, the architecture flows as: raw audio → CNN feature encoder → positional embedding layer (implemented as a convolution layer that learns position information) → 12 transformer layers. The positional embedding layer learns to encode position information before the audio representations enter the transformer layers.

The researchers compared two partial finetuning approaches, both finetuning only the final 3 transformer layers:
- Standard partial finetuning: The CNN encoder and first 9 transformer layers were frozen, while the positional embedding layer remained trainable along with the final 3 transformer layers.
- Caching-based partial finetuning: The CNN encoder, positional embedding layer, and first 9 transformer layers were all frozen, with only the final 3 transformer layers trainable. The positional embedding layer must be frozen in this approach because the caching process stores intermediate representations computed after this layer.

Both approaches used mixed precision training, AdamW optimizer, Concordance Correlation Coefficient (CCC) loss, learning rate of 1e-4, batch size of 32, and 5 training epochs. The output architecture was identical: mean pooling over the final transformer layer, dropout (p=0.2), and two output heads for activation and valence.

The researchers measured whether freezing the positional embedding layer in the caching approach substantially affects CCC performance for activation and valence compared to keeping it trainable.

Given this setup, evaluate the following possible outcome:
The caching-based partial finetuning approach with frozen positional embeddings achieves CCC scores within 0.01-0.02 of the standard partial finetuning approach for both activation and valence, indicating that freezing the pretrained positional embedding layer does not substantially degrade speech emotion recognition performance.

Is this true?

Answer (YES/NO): NO